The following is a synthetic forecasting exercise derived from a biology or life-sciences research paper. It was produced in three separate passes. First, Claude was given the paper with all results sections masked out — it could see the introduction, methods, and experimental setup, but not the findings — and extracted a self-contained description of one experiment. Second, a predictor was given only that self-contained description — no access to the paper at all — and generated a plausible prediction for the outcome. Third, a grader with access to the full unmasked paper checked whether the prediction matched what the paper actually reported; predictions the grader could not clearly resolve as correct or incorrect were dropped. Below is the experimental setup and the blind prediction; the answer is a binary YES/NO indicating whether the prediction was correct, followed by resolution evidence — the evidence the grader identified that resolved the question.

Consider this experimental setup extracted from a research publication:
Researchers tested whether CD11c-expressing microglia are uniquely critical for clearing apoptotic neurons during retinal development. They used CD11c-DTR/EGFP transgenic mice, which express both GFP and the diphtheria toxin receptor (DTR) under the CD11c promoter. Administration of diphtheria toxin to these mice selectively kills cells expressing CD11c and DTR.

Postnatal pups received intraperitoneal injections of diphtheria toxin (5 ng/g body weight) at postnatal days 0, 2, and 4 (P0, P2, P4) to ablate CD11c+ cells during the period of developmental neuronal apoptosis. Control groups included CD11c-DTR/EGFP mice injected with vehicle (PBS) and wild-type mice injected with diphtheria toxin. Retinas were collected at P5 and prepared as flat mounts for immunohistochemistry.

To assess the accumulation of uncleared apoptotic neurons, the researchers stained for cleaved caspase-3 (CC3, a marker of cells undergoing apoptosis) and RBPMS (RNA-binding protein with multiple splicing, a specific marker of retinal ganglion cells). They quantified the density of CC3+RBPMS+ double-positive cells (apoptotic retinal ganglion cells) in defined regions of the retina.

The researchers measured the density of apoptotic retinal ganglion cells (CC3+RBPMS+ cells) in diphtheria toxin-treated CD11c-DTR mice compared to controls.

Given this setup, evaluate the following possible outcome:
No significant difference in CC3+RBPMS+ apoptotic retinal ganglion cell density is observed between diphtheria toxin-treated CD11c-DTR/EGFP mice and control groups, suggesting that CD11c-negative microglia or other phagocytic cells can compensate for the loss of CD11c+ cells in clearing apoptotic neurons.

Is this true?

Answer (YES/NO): NO